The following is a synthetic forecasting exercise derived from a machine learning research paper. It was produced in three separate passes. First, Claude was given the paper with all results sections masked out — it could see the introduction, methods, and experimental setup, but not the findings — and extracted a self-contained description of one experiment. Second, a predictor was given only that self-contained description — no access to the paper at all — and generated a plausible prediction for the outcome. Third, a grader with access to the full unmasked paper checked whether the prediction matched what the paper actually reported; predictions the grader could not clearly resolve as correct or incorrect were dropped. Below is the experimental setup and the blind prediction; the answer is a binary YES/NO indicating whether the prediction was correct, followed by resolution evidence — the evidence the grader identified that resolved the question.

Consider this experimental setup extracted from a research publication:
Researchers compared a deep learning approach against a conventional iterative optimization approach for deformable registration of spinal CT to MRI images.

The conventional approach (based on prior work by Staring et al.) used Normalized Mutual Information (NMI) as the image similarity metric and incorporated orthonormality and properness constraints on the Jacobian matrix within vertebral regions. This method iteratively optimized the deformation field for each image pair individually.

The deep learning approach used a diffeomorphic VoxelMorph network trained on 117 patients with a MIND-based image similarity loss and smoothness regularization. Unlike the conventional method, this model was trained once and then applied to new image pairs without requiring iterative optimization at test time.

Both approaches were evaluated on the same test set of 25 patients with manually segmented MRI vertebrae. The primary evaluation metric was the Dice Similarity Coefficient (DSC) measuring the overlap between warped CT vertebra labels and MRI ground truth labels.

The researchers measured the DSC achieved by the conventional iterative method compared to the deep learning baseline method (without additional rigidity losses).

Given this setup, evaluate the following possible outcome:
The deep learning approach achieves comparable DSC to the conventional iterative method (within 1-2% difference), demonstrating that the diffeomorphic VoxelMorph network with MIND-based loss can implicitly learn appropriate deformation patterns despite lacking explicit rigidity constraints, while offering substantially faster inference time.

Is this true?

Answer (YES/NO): YES